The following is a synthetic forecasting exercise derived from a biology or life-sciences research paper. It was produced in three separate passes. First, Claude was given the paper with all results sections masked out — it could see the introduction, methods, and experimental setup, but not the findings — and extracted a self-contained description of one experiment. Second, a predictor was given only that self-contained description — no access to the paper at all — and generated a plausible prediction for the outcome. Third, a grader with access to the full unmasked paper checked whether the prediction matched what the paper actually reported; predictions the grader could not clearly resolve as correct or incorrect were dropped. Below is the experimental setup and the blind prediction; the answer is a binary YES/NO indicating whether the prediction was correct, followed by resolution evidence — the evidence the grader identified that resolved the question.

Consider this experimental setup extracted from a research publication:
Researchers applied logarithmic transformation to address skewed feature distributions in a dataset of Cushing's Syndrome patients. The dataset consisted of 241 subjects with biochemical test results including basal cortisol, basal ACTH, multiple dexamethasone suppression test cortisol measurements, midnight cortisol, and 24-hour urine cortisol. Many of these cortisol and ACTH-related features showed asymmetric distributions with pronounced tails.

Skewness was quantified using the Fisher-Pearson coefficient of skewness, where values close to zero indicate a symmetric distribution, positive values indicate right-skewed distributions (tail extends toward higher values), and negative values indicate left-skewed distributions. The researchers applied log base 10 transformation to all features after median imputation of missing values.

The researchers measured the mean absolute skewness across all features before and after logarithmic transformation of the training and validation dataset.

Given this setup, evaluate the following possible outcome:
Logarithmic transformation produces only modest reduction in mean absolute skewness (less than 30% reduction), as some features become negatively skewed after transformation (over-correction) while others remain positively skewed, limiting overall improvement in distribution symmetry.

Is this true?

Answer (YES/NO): NO